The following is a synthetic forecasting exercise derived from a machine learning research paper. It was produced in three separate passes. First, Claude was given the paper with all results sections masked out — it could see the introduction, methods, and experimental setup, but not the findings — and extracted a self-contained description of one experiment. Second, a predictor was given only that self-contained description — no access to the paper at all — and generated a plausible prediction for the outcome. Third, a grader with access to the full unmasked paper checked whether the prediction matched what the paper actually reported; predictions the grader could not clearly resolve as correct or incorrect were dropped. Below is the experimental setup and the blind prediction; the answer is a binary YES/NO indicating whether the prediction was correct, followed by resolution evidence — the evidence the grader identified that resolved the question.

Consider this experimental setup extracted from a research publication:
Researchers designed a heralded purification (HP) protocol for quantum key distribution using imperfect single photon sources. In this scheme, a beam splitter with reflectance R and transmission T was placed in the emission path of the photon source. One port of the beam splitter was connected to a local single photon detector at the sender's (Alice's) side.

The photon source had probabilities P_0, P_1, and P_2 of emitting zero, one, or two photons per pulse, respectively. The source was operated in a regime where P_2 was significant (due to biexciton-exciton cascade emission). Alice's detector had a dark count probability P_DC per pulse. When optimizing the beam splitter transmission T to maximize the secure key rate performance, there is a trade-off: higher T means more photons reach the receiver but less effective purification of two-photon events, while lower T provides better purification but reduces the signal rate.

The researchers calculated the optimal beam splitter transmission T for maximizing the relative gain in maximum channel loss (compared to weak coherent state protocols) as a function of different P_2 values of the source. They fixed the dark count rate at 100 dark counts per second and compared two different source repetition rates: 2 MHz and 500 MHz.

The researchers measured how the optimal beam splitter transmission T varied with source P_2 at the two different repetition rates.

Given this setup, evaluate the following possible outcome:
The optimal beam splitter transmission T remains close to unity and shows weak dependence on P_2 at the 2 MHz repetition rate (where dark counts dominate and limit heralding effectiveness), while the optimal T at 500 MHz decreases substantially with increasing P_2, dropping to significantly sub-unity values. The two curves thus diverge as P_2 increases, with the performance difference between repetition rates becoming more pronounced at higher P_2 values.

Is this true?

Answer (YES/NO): NO